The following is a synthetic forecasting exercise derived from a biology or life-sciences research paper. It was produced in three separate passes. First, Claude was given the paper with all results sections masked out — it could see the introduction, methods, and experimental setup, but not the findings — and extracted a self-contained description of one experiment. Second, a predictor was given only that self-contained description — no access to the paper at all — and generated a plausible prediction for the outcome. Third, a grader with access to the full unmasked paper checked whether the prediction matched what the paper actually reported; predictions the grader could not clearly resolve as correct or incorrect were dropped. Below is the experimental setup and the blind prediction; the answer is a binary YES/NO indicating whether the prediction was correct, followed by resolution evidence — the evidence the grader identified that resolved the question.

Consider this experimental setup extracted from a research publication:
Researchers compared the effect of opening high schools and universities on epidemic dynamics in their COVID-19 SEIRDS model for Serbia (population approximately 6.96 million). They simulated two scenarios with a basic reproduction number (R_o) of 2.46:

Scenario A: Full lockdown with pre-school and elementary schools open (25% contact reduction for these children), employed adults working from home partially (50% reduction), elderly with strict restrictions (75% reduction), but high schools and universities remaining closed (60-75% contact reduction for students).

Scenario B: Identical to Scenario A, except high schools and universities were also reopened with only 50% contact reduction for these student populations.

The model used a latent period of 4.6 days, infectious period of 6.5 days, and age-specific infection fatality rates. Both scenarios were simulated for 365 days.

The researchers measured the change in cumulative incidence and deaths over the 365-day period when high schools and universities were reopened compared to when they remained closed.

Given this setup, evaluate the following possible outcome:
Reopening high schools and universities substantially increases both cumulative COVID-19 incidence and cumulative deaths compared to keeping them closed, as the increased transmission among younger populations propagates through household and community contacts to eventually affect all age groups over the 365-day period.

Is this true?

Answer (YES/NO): YES